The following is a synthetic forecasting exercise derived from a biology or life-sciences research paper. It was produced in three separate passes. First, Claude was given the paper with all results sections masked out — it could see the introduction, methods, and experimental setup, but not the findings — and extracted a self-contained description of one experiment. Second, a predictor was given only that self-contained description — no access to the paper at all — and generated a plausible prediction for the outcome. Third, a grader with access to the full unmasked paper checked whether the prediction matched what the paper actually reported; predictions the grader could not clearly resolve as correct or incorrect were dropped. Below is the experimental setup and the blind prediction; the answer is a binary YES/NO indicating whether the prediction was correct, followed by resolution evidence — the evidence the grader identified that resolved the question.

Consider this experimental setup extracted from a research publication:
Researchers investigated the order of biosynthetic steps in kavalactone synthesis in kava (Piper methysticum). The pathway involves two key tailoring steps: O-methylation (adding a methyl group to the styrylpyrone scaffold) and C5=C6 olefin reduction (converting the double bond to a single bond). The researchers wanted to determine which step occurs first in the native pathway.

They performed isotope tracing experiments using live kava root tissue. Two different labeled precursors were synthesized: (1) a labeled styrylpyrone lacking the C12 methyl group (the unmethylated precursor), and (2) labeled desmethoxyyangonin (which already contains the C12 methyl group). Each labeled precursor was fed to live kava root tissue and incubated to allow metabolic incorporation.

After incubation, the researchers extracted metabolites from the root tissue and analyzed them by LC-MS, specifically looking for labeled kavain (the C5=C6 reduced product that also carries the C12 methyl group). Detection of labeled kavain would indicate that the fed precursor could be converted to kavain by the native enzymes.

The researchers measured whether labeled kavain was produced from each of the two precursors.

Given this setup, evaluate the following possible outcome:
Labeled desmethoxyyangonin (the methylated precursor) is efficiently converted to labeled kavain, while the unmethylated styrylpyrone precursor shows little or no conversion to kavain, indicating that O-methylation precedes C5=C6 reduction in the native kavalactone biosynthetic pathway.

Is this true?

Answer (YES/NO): NO